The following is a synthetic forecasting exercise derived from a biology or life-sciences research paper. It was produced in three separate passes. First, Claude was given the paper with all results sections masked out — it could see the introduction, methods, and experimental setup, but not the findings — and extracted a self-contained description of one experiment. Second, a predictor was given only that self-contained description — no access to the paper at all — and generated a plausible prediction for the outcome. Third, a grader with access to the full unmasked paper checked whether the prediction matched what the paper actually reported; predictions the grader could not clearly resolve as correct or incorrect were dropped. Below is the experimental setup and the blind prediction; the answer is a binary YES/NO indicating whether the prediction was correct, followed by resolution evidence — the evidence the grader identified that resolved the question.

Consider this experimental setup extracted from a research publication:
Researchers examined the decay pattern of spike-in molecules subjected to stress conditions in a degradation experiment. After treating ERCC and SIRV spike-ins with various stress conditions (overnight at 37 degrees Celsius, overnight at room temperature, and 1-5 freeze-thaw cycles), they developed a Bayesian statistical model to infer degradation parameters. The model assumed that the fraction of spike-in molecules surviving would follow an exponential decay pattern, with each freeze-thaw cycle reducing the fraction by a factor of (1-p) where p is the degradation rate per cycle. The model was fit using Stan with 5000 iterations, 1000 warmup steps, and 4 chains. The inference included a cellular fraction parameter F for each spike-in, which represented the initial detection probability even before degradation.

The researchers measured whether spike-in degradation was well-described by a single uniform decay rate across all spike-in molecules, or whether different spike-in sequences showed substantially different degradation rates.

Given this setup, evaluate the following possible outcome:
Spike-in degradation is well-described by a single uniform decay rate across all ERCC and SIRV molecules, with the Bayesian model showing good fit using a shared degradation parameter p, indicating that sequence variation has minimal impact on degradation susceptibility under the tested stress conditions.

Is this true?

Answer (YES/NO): YES